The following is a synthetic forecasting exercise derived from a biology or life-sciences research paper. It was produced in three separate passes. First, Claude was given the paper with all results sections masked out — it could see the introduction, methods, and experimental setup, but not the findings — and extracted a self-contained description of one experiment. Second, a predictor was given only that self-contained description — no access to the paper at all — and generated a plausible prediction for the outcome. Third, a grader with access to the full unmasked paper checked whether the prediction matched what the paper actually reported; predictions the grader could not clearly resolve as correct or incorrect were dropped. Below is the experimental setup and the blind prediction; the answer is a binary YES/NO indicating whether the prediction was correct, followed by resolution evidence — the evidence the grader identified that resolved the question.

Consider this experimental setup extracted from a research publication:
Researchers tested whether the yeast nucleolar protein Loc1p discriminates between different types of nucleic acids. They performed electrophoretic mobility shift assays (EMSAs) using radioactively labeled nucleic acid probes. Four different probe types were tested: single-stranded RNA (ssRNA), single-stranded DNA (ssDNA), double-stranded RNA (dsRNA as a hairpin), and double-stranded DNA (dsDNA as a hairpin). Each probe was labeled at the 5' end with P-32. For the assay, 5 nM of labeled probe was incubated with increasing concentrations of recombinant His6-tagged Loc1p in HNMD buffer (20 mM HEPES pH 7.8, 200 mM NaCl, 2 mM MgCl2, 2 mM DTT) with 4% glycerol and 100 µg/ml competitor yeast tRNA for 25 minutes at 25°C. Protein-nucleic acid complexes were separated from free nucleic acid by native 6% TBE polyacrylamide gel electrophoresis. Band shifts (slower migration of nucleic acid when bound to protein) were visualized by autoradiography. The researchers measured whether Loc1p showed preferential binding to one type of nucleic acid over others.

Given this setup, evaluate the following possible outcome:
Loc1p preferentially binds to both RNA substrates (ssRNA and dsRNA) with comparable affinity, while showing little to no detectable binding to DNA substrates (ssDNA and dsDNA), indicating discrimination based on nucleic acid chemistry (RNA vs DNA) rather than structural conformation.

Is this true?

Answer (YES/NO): NO